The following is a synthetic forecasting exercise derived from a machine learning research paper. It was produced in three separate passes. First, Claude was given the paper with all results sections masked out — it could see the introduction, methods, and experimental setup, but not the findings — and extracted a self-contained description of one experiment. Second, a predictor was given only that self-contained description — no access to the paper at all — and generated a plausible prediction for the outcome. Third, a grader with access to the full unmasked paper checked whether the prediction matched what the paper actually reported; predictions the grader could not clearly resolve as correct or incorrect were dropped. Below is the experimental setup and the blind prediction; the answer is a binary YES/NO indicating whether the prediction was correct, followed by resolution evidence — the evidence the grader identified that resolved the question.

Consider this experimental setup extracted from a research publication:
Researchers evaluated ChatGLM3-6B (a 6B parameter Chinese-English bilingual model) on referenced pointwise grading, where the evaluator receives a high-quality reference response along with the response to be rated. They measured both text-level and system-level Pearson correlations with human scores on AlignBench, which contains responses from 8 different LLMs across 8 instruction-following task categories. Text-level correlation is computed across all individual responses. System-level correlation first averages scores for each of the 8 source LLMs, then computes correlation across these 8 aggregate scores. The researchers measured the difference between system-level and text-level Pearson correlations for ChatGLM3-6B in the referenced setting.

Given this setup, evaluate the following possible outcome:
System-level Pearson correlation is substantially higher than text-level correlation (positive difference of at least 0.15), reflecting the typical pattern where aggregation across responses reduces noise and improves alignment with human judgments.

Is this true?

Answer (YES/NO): YES